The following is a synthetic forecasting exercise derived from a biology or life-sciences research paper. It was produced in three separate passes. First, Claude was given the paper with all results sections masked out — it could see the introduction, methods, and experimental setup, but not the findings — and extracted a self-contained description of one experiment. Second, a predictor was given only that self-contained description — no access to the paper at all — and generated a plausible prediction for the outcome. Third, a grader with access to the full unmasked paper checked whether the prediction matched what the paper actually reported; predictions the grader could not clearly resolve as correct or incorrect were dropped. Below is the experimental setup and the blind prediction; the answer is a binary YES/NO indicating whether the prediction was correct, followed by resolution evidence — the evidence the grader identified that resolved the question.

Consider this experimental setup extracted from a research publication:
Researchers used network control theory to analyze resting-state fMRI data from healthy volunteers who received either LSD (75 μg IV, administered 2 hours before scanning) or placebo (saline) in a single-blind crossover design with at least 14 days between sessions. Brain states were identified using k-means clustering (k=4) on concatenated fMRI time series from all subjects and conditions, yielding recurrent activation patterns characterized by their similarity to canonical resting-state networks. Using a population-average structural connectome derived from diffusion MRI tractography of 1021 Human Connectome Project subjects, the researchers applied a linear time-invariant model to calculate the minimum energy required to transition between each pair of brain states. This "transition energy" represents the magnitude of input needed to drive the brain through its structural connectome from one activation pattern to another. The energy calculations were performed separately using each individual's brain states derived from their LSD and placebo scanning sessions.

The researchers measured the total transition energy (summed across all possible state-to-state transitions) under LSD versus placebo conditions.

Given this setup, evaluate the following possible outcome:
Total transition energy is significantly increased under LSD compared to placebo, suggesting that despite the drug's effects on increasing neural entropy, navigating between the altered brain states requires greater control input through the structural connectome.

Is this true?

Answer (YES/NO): NO